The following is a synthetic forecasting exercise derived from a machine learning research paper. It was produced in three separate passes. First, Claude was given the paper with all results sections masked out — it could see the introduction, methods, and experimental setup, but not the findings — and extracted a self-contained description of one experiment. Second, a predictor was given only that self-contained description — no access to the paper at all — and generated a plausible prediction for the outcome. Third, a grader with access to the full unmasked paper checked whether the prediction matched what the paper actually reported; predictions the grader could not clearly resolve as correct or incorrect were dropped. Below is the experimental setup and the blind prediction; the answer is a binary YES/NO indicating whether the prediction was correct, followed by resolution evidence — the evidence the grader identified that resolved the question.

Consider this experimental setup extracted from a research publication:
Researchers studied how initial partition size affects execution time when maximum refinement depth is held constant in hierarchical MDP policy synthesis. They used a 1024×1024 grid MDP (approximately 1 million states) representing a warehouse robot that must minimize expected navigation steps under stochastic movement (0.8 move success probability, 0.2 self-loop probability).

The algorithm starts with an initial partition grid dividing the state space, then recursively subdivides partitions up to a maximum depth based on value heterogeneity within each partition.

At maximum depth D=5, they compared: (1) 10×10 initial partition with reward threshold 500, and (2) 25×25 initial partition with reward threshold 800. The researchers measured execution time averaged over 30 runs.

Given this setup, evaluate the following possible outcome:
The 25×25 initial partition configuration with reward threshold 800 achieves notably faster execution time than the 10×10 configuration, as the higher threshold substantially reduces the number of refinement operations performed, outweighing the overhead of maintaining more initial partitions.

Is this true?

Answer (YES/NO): NO